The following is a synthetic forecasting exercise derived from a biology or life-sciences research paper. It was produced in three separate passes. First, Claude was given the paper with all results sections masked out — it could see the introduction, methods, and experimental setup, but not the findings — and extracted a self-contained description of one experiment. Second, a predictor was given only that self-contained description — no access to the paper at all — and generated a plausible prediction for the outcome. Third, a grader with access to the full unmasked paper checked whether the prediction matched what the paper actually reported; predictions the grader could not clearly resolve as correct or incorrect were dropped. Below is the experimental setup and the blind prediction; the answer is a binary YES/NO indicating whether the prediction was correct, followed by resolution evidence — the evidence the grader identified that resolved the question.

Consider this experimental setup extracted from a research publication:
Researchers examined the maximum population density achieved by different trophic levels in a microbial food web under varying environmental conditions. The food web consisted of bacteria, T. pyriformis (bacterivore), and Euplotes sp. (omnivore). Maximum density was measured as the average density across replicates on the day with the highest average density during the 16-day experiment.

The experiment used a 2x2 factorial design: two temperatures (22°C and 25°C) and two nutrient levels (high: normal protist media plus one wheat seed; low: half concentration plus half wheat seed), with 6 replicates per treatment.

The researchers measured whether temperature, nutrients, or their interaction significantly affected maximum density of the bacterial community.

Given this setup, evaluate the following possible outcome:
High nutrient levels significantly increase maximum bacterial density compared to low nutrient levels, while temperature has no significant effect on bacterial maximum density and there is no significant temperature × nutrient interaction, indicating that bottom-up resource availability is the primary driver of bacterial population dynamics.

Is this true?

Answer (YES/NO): NO